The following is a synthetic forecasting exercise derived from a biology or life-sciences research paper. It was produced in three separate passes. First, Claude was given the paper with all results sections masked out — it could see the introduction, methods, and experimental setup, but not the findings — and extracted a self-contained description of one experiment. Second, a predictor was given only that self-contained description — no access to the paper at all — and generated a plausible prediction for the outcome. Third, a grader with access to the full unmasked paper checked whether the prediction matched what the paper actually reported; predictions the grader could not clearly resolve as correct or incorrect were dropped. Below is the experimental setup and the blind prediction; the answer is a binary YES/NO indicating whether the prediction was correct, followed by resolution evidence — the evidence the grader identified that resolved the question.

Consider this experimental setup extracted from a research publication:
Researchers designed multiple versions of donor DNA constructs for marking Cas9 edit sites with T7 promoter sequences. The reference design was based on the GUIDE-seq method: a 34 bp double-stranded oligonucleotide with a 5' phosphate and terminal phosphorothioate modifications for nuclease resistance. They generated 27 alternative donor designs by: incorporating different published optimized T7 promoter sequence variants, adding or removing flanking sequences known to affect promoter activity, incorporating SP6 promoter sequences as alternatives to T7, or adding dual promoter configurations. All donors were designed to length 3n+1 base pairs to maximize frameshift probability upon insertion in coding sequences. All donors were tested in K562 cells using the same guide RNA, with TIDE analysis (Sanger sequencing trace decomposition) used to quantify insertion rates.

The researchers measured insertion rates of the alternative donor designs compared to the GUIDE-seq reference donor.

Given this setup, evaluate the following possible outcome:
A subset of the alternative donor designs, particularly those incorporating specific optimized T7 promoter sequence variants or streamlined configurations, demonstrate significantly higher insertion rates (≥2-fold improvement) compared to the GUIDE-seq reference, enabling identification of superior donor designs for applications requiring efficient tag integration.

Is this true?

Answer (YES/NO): YES